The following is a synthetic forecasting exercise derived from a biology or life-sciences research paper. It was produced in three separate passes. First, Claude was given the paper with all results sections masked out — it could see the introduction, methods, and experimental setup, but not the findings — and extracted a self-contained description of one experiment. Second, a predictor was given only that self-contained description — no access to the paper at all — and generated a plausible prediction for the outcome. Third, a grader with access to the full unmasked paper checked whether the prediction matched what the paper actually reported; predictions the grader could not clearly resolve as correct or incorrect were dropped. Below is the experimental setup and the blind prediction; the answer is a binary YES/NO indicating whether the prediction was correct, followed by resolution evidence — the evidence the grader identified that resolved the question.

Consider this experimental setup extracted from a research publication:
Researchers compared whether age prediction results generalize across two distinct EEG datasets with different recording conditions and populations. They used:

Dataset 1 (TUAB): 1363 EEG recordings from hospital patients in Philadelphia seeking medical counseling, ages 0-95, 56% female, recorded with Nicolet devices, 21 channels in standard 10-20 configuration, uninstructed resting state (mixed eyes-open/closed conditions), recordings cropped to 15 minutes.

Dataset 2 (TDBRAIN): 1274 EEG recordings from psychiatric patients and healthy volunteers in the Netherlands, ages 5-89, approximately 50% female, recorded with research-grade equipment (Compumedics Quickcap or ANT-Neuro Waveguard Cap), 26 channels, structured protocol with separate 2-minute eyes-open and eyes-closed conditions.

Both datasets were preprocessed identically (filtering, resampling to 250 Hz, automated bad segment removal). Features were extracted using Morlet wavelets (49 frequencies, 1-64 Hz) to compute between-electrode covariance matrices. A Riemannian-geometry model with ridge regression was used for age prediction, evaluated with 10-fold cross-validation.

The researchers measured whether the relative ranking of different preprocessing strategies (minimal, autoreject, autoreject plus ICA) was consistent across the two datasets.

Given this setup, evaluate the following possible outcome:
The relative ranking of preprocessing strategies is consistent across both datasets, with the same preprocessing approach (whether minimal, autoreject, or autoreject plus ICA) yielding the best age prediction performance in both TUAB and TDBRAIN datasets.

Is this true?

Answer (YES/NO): YES